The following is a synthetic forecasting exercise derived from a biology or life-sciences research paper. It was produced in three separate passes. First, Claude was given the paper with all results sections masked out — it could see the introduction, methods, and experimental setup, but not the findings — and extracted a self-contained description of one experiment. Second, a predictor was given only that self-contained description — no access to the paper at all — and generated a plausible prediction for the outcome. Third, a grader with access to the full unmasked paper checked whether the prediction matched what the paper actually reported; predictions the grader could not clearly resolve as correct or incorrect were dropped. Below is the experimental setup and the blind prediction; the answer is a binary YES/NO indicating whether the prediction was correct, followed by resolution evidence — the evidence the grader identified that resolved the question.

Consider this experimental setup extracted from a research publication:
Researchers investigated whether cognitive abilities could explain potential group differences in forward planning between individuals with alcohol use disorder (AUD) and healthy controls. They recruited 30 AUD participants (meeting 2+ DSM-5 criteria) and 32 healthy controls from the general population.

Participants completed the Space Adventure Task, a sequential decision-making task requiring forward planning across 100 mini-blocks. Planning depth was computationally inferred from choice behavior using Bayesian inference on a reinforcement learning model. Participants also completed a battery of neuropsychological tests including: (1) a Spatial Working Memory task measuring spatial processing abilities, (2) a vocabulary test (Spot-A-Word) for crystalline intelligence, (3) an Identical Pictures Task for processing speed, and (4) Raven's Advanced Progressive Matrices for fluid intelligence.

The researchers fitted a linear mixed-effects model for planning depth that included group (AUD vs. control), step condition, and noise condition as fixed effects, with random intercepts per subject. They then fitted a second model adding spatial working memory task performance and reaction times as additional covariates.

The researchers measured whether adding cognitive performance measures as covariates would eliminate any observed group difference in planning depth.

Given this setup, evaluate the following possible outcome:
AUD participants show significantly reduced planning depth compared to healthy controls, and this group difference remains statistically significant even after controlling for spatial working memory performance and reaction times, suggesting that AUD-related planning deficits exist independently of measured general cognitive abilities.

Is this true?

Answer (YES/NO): NO